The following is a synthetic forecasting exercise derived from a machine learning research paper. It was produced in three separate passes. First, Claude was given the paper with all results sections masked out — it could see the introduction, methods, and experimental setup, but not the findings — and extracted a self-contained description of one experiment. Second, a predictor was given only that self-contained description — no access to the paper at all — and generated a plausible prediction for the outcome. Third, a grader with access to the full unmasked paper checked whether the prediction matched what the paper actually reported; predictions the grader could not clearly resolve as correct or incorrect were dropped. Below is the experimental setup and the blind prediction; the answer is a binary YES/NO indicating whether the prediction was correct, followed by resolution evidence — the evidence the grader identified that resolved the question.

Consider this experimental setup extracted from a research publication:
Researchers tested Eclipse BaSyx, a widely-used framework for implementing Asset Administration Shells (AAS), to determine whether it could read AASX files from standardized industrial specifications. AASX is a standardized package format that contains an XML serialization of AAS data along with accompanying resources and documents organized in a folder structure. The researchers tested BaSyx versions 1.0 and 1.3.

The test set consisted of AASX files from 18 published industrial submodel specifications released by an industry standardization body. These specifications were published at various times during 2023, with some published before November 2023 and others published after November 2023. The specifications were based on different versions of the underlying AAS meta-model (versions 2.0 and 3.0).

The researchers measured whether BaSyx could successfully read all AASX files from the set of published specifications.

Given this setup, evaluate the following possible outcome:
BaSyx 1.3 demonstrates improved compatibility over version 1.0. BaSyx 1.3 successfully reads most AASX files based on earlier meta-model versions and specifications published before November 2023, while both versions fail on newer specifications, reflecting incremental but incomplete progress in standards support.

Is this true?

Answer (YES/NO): NO